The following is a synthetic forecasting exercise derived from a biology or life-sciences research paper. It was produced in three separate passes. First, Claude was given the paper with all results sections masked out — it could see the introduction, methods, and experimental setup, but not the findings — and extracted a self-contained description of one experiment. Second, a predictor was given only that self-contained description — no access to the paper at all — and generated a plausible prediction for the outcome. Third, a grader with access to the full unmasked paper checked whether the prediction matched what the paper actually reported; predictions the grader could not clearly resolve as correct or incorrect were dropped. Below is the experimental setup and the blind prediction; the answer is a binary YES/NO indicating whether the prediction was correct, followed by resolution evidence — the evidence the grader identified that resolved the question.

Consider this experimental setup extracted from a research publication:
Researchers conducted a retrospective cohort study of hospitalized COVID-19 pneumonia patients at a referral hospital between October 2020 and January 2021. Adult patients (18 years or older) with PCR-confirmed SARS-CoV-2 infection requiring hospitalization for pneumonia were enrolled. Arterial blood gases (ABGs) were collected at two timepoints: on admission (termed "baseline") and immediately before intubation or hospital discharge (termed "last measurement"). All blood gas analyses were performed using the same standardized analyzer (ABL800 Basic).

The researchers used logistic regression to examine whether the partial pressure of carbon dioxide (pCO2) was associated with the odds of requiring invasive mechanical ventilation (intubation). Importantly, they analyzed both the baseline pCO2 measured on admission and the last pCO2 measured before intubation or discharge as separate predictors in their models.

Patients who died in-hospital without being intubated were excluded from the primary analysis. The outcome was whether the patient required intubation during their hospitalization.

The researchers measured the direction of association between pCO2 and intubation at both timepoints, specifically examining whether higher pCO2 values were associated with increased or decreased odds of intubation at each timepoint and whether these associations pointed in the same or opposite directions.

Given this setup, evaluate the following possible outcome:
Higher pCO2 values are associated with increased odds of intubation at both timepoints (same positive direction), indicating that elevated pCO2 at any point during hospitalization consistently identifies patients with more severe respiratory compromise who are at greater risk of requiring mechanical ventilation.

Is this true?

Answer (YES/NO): NO